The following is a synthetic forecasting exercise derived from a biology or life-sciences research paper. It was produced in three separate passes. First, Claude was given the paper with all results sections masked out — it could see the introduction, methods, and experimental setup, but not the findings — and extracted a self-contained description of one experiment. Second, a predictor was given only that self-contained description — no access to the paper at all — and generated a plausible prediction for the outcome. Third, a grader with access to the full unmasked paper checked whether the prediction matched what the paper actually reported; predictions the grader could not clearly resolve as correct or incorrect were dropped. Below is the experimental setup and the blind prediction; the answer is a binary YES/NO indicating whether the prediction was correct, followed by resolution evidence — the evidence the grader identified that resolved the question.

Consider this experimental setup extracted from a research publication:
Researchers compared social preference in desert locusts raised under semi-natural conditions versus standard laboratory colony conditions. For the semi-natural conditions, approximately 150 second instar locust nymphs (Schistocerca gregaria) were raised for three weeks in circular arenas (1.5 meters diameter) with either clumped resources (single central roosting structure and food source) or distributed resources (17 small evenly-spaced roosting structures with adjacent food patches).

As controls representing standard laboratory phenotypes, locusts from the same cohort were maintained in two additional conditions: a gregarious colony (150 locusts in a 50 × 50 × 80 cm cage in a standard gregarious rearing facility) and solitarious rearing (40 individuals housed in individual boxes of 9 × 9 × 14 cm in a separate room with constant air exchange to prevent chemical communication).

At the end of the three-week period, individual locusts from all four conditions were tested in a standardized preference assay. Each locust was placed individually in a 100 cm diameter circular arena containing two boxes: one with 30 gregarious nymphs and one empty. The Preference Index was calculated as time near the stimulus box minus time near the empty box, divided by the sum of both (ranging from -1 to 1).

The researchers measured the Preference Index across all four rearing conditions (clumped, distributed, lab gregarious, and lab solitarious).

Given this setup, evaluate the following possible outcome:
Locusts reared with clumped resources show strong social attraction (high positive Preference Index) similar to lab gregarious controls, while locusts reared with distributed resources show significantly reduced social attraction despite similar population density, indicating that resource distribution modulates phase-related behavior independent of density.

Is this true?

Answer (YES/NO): YES